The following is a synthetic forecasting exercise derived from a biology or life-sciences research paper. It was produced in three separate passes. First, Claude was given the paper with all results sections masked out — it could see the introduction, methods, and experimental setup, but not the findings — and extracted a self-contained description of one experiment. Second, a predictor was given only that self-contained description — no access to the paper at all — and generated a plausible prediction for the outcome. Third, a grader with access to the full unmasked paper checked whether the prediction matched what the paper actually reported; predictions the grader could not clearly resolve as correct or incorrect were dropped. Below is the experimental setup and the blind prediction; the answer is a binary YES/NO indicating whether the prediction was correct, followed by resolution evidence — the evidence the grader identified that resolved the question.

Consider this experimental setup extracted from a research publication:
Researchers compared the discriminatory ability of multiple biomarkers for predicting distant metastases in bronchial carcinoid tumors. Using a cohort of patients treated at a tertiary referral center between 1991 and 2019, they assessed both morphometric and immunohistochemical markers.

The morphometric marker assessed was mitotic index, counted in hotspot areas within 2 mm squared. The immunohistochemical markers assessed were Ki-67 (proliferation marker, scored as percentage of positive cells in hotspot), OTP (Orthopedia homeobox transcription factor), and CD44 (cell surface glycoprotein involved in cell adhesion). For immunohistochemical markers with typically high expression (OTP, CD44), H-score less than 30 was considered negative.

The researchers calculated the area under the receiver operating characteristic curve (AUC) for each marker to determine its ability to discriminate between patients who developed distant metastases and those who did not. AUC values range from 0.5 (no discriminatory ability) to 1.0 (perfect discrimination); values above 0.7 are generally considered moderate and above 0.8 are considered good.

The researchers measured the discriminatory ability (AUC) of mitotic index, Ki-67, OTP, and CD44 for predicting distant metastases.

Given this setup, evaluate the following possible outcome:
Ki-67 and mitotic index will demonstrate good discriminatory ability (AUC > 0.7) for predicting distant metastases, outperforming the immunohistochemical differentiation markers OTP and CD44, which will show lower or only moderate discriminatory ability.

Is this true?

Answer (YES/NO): NO